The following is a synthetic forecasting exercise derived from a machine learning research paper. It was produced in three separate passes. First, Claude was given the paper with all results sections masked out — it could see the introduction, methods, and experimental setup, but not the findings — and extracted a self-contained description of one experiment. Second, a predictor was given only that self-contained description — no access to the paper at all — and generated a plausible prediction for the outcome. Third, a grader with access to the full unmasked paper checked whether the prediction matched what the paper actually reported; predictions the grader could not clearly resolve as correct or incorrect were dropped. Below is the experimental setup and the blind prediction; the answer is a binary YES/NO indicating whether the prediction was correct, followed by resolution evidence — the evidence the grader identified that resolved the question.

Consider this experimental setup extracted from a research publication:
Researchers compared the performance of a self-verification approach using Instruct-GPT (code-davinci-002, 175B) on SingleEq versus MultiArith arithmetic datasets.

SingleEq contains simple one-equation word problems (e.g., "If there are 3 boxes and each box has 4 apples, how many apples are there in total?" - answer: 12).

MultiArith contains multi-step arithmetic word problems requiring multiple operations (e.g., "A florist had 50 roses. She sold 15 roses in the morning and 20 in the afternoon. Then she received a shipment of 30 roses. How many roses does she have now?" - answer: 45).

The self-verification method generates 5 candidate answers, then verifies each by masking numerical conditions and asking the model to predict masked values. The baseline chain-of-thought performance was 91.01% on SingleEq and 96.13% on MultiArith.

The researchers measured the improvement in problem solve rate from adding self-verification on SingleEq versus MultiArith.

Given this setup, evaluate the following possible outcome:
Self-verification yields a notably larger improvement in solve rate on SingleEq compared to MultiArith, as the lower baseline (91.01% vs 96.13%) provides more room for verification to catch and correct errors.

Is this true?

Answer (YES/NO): NO